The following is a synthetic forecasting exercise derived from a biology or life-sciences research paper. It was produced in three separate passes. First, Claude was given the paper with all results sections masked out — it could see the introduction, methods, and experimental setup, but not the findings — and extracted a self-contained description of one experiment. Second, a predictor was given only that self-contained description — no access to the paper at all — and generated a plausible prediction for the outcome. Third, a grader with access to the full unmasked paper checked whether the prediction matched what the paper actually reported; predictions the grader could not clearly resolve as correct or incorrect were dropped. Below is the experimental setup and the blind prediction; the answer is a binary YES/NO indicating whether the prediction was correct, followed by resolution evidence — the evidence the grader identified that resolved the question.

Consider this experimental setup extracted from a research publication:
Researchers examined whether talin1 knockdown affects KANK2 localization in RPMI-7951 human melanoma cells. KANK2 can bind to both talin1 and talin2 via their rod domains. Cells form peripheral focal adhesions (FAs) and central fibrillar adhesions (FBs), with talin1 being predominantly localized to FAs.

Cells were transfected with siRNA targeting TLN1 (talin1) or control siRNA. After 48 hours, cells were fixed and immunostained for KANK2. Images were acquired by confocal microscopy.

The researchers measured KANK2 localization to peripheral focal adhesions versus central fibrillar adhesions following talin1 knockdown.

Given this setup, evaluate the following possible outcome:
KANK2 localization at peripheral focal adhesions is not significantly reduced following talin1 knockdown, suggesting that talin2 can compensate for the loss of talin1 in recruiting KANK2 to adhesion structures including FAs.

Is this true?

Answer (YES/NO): NO